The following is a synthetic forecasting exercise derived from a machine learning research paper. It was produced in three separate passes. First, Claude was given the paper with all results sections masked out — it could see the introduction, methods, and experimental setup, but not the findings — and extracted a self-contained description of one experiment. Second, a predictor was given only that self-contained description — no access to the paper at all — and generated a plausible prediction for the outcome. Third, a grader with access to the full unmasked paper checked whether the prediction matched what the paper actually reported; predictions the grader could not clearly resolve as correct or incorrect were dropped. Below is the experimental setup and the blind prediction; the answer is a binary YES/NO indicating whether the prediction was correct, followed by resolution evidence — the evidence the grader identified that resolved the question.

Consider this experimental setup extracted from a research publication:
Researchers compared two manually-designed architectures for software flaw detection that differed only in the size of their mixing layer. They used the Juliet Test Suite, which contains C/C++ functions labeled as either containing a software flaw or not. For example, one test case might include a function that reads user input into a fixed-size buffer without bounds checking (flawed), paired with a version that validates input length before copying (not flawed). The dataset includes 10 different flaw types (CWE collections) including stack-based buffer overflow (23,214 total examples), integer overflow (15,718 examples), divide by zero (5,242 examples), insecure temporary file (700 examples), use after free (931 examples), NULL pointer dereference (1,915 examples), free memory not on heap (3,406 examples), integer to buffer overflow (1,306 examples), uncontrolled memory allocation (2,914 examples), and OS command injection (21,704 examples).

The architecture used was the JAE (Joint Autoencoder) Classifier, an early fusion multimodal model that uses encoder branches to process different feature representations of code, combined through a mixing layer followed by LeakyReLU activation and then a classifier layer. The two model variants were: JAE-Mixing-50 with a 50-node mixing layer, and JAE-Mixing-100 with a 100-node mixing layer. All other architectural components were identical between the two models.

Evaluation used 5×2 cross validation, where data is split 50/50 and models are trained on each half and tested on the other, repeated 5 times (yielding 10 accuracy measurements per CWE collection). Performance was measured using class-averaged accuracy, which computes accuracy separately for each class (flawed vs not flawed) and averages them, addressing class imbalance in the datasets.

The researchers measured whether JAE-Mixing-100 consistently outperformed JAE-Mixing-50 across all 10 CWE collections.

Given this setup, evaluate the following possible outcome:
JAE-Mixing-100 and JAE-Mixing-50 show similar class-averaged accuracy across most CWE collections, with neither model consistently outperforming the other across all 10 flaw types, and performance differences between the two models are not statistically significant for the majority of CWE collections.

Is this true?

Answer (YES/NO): YES